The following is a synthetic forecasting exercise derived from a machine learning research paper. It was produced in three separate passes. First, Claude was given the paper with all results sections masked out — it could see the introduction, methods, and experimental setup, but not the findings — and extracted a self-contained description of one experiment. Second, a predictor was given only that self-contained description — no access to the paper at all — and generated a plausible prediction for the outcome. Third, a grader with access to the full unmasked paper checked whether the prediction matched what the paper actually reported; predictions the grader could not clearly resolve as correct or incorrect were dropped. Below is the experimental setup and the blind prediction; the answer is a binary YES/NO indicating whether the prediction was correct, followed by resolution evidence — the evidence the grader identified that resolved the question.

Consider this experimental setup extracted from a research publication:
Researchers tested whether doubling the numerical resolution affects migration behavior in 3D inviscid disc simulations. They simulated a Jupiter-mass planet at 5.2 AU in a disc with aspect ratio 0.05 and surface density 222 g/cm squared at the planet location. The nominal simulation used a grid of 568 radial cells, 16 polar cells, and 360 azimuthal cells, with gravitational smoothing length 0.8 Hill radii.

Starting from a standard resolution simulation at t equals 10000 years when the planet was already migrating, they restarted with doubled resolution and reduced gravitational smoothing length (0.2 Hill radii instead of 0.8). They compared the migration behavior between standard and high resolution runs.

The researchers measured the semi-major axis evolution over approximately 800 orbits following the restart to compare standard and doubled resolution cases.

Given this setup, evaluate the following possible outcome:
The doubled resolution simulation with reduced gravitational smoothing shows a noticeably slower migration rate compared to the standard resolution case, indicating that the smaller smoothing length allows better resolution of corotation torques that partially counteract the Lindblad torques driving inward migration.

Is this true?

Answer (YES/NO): NO